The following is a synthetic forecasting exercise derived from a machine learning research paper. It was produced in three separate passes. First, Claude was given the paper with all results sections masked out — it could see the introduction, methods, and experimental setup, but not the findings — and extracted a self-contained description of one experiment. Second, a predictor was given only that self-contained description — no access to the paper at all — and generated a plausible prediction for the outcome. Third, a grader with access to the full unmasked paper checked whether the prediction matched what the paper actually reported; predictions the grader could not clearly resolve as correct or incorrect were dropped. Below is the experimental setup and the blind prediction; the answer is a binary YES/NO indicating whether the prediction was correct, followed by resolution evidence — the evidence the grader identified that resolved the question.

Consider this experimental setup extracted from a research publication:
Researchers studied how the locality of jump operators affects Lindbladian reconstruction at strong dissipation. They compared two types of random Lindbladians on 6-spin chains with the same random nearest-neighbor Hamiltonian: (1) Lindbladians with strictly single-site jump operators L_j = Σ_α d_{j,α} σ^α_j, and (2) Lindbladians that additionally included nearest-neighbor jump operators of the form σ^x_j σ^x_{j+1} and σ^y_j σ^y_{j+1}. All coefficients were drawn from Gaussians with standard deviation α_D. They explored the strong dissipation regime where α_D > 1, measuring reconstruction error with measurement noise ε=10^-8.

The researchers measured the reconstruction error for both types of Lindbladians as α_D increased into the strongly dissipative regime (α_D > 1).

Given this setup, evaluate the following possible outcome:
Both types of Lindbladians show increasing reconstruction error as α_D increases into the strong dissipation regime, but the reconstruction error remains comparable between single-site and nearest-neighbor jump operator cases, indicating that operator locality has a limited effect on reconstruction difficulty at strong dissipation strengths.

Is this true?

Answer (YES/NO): NO